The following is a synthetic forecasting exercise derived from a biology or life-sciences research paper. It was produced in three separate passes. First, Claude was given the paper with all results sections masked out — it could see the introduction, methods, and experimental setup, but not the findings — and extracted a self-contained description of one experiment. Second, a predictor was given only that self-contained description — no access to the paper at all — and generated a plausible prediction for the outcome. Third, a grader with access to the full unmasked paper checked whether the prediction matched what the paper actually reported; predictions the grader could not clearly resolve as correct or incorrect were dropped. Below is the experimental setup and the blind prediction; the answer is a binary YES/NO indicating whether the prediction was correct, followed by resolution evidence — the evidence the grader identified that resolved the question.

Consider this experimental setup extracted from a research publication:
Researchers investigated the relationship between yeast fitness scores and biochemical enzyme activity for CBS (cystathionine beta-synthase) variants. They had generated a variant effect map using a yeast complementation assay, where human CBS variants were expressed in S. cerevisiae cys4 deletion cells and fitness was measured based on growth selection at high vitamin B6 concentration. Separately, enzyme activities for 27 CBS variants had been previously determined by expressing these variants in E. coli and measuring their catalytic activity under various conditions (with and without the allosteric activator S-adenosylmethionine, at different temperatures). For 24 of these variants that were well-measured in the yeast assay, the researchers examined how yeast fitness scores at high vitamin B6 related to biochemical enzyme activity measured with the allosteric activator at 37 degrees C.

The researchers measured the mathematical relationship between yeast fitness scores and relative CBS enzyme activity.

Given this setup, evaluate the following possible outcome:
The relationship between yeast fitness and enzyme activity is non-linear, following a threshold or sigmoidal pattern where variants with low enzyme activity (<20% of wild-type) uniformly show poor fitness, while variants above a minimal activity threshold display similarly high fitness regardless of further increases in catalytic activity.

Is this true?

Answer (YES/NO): NO